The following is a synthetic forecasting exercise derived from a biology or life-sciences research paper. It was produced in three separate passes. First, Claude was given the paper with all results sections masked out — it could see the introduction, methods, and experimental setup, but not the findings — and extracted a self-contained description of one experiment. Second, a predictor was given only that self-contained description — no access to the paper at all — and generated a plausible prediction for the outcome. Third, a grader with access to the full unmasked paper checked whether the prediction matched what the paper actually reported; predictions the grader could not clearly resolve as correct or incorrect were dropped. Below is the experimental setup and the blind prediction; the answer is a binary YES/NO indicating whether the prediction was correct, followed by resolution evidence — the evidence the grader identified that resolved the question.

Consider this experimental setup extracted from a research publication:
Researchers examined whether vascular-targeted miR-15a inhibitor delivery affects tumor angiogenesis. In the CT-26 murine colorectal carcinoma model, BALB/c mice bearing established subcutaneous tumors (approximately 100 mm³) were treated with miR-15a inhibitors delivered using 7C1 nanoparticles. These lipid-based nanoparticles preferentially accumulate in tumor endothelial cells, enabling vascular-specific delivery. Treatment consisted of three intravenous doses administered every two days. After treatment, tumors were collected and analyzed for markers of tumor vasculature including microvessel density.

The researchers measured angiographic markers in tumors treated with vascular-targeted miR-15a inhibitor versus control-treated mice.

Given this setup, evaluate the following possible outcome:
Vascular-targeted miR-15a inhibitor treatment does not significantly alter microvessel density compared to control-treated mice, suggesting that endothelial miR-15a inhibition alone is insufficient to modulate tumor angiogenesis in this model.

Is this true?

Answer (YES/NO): NO